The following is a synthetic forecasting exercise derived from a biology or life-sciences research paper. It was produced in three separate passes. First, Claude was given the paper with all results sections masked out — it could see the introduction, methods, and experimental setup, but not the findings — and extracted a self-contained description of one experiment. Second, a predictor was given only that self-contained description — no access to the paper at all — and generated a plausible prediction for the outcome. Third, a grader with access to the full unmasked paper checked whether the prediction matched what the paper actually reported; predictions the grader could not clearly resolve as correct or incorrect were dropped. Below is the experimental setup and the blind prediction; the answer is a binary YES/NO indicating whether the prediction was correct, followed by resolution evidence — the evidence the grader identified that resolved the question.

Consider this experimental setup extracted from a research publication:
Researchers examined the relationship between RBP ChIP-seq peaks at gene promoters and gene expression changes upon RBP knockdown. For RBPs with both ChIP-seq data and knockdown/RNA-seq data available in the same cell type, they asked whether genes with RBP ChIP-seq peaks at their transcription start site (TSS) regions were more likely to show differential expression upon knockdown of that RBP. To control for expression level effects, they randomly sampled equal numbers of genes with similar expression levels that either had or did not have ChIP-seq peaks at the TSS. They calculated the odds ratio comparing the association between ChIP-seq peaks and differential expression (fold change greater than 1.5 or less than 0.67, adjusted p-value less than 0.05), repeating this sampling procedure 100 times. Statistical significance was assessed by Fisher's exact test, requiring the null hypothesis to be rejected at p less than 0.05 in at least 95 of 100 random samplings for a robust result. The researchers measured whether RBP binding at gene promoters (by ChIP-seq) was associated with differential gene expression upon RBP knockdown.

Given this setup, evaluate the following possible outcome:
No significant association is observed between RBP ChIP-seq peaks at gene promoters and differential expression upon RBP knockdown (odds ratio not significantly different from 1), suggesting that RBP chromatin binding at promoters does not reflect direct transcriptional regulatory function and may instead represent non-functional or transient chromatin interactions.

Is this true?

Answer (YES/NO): NO